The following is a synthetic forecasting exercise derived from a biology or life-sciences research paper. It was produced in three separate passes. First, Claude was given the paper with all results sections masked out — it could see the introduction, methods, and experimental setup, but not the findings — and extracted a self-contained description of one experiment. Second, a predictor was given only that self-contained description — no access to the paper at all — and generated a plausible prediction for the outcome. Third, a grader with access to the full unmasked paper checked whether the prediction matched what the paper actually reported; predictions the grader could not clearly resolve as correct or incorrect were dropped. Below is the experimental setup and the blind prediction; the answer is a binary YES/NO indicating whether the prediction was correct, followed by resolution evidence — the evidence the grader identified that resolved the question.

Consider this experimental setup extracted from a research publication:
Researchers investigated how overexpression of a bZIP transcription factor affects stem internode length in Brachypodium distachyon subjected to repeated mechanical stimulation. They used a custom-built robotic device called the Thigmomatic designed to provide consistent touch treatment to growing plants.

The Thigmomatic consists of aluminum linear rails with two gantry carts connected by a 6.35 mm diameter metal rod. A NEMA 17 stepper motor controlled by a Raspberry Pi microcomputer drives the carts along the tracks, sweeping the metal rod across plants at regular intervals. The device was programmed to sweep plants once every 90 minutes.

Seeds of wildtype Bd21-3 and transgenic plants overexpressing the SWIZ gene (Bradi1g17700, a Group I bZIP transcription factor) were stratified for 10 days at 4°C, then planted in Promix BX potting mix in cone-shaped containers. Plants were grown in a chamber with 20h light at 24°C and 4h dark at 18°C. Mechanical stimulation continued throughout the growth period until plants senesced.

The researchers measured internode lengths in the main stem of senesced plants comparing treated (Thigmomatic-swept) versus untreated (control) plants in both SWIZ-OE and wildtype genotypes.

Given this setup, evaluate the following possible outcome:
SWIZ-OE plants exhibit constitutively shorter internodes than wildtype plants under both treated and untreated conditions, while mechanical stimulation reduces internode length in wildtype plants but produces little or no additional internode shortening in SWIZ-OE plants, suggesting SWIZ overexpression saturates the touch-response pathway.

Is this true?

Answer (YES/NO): NO